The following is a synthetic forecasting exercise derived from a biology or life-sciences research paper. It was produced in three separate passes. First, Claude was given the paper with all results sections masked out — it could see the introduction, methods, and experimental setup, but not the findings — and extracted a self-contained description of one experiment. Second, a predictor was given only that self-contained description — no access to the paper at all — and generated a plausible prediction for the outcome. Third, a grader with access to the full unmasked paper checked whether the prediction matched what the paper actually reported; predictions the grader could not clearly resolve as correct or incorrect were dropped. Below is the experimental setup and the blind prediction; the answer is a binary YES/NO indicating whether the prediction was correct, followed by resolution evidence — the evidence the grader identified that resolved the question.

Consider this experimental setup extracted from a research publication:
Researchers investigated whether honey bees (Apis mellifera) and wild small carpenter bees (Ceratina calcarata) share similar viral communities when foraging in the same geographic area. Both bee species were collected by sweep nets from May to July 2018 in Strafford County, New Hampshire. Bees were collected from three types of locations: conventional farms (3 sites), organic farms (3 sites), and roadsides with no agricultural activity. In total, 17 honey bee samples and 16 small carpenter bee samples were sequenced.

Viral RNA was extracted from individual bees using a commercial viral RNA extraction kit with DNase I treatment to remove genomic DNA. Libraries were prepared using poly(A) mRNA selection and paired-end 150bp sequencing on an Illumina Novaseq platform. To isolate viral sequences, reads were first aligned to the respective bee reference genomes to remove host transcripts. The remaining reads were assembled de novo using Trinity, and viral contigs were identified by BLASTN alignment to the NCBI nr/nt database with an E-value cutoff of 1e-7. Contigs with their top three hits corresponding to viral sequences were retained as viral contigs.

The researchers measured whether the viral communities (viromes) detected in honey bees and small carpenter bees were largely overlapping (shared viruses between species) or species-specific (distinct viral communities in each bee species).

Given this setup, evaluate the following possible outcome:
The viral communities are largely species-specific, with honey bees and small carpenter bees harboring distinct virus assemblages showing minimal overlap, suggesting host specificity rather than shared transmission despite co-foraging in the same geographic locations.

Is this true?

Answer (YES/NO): YES